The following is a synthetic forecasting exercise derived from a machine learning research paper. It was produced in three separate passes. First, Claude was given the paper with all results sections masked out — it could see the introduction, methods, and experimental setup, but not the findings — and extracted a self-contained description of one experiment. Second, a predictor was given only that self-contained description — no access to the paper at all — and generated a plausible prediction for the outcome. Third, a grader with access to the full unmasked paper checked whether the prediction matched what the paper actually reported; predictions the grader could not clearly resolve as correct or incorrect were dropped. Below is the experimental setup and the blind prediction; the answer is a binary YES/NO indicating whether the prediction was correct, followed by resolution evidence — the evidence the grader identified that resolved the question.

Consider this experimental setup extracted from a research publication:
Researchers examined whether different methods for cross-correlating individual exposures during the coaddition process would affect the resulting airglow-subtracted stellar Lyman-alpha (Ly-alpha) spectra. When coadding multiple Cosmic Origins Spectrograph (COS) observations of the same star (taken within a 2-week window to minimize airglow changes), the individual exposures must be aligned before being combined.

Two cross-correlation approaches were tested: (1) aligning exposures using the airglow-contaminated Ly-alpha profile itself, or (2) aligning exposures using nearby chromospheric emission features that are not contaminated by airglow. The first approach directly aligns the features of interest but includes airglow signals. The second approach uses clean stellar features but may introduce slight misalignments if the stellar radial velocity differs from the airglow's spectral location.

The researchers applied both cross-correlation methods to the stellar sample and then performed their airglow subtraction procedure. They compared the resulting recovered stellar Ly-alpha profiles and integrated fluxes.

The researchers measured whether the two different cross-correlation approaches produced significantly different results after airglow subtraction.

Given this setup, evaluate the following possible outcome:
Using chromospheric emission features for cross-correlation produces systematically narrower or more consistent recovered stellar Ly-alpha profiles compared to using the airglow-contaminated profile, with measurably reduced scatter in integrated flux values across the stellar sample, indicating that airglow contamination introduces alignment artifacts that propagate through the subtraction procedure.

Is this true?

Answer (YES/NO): NO